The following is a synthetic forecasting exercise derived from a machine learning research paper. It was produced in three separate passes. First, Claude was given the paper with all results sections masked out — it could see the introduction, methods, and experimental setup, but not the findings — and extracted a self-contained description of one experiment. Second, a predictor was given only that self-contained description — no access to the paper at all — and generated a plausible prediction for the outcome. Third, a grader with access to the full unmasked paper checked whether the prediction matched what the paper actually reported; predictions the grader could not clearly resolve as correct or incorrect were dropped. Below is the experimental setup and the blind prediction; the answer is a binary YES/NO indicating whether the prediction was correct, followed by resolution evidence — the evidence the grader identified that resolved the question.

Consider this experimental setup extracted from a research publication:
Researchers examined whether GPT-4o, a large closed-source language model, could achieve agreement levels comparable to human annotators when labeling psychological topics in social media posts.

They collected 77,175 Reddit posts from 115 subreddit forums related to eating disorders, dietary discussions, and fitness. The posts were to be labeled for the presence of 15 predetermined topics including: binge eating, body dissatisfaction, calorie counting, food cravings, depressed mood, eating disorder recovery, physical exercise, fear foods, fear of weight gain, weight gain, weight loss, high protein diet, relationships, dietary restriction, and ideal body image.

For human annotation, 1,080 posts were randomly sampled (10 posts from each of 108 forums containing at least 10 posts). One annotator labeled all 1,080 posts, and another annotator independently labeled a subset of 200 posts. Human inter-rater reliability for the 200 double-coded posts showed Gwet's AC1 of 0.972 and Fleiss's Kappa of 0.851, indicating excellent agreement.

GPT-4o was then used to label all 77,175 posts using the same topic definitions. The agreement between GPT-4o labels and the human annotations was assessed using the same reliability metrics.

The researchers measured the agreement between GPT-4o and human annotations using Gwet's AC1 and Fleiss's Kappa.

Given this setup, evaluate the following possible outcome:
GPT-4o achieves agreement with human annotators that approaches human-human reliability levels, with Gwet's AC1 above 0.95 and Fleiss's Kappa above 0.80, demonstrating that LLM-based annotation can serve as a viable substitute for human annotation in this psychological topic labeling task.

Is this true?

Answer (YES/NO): YES